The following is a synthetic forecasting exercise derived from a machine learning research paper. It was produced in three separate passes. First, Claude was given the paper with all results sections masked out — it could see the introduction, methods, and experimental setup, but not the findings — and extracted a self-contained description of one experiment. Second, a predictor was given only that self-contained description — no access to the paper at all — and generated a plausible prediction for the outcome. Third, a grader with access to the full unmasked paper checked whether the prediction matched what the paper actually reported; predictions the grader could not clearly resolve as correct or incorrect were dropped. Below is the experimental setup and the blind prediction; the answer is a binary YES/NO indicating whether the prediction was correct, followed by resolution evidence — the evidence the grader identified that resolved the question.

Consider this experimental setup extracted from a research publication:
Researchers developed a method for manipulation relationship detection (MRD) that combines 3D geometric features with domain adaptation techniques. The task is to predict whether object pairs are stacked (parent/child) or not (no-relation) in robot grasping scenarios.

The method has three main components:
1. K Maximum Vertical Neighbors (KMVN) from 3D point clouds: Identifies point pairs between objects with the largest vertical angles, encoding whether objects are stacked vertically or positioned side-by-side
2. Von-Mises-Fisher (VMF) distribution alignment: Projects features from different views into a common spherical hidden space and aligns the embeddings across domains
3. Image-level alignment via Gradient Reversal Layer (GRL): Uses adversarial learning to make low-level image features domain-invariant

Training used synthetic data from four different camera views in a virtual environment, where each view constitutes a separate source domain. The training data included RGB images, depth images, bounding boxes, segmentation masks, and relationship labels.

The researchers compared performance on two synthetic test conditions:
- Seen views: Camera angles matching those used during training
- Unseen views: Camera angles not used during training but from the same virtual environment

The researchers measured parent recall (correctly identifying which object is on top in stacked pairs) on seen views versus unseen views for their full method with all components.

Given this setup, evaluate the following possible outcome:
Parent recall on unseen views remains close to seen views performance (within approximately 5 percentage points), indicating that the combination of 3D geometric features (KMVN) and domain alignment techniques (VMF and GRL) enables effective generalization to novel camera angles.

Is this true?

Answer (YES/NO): YES